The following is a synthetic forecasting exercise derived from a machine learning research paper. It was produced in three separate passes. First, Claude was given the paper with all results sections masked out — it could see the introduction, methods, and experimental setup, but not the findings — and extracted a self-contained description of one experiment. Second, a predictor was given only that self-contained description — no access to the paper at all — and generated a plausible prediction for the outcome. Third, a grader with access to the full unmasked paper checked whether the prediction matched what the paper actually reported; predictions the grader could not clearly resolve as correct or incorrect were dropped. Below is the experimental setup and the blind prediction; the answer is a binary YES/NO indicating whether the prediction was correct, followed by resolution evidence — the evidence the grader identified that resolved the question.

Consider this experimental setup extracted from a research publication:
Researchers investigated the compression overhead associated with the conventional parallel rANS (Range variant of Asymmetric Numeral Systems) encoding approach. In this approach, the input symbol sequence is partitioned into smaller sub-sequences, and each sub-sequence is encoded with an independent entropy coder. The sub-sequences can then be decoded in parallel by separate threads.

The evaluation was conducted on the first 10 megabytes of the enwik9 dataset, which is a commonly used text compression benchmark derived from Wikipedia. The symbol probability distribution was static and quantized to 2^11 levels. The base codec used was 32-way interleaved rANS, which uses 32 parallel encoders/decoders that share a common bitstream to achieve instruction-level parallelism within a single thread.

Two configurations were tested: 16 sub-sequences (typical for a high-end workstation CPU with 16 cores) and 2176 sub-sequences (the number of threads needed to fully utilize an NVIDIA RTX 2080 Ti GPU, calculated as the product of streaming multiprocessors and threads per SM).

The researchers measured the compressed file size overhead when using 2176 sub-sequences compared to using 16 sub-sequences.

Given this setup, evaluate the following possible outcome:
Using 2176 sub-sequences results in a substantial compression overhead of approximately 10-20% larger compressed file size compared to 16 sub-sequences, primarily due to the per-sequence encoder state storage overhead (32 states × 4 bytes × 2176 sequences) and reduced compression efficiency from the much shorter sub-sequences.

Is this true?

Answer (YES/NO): NO